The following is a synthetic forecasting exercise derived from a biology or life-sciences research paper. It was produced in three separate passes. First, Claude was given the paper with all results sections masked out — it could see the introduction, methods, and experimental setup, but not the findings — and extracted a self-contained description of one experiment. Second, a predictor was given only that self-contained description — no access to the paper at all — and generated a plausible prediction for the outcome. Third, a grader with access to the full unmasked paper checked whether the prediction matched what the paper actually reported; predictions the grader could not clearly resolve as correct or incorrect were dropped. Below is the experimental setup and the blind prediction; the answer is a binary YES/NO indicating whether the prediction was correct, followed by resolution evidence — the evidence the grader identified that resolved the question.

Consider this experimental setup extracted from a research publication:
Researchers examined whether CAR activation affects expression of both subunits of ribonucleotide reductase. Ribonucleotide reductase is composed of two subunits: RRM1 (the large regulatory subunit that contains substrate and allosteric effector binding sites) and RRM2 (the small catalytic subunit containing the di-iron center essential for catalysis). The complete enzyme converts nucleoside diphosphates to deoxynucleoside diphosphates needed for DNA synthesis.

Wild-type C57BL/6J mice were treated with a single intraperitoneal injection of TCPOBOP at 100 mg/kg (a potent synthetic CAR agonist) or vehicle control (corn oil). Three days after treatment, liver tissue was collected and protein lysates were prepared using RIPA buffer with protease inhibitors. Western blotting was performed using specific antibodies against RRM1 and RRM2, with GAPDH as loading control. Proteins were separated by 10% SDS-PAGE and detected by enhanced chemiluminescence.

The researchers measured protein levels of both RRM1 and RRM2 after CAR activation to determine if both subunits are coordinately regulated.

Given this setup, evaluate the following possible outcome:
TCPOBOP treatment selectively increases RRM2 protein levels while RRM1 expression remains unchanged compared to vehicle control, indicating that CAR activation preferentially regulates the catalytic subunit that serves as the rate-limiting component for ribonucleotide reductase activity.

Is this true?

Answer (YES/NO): YES